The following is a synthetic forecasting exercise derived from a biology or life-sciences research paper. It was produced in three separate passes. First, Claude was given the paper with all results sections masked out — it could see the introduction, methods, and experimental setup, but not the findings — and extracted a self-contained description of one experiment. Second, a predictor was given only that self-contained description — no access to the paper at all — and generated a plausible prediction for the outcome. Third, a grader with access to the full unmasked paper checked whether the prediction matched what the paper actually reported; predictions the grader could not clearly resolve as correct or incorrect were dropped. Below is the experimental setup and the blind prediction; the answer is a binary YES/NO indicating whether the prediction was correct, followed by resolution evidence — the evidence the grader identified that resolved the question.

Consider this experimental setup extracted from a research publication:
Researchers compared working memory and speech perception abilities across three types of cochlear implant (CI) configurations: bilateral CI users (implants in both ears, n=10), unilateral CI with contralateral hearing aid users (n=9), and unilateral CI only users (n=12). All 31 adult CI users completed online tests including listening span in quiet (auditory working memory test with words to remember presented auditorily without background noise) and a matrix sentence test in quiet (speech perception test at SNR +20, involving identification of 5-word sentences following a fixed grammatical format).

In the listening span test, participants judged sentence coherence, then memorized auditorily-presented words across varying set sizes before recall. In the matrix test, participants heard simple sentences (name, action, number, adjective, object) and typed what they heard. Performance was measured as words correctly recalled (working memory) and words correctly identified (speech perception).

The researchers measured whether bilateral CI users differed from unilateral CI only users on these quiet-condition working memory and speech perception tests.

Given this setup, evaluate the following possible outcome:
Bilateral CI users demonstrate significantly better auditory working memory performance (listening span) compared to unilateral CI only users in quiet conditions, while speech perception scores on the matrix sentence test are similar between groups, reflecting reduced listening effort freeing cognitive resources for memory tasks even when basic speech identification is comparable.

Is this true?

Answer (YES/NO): NO